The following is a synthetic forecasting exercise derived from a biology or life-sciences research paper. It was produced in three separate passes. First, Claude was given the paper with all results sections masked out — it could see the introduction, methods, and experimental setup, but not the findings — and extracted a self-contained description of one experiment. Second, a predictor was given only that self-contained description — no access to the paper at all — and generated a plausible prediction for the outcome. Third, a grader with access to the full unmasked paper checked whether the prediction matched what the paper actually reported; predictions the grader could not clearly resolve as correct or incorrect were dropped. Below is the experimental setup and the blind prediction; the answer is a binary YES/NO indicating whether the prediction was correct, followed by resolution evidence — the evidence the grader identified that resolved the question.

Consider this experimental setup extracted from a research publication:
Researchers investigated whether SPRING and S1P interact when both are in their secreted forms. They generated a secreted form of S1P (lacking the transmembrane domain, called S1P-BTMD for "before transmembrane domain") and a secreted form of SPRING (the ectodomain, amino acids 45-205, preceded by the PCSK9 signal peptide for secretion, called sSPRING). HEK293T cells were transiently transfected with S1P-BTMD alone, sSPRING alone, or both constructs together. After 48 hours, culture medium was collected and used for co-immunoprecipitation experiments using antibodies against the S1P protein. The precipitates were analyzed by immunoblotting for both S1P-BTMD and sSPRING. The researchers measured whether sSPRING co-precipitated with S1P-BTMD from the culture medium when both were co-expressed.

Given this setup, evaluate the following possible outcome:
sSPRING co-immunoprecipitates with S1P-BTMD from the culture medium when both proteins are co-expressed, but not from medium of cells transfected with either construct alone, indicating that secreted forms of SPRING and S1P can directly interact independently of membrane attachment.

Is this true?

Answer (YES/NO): YES